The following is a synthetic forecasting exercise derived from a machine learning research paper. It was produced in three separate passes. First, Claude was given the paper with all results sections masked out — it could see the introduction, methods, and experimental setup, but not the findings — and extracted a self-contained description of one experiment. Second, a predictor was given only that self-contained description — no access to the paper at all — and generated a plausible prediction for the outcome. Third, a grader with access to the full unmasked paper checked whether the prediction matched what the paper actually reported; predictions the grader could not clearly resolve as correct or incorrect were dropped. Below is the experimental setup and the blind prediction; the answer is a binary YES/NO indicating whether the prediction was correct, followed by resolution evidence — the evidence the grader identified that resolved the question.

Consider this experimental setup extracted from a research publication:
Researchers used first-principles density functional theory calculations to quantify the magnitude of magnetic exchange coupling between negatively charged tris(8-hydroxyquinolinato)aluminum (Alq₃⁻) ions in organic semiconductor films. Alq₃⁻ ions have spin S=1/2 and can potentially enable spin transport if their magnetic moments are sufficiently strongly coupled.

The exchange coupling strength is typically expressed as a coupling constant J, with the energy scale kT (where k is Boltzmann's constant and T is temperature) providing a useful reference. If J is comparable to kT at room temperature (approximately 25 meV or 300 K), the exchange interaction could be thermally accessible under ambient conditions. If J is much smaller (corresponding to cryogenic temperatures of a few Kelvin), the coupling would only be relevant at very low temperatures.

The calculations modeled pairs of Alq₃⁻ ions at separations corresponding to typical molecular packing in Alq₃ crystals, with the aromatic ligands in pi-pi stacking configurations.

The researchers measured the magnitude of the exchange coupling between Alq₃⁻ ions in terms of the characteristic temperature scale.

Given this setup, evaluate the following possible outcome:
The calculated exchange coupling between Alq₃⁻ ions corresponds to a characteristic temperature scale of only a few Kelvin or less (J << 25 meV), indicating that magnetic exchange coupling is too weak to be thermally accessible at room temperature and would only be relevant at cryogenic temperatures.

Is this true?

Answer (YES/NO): NO